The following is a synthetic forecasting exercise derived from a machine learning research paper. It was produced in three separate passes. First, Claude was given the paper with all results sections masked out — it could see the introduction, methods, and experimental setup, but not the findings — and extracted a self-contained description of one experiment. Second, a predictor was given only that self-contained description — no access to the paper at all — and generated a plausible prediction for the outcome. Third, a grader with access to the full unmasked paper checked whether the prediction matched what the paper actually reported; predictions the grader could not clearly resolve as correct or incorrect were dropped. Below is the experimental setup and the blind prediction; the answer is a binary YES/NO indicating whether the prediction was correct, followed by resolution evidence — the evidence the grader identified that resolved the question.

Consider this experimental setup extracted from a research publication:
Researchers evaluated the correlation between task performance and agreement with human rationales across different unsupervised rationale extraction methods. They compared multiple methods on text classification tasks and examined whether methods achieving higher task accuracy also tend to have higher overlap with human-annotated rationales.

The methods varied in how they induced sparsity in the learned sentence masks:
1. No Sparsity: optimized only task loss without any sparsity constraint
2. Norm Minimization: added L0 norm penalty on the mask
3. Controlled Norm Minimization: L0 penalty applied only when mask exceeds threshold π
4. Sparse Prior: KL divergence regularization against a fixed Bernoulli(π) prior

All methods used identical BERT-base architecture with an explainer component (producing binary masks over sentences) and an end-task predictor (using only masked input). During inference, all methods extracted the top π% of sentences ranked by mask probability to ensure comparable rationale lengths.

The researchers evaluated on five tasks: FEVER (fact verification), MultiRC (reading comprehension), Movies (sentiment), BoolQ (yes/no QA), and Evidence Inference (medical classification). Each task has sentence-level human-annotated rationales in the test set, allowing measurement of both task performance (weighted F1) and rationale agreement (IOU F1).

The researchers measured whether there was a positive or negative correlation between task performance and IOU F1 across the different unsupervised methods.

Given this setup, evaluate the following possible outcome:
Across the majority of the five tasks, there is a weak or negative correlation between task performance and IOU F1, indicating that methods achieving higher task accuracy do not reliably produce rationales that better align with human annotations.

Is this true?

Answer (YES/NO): NO